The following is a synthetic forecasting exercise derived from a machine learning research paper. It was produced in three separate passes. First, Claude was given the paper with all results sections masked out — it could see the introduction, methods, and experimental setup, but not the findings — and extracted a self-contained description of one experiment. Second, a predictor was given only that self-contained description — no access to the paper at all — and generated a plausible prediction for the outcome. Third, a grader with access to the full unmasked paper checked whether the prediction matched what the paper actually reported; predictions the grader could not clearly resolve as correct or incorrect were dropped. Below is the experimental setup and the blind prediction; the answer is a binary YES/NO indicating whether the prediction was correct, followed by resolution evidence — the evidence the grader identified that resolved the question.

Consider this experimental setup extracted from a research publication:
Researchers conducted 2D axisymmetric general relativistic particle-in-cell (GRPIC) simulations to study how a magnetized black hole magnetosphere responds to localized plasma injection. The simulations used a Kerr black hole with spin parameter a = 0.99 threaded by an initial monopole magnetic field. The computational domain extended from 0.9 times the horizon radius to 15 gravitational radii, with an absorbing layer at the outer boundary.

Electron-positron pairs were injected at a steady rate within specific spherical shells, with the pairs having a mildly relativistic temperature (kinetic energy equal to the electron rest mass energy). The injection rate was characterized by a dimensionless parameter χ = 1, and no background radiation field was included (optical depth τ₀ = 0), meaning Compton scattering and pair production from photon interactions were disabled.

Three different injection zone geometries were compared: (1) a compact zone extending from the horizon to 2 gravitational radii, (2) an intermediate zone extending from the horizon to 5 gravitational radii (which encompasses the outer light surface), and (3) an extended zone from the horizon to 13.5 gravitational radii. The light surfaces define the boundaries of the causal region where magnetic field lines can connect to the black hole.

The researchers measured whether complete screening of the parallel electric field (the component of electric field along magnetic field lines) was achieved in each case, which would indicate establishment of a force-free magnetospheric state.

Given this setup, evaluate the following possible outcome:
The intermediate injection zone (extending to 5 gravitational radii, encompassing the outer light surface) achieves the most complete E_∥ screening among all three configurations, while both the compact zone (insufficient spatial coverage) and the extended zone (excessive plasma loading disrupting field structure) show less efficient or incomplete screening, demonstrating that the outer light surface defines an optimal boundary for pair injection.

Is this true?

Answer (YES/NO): NO